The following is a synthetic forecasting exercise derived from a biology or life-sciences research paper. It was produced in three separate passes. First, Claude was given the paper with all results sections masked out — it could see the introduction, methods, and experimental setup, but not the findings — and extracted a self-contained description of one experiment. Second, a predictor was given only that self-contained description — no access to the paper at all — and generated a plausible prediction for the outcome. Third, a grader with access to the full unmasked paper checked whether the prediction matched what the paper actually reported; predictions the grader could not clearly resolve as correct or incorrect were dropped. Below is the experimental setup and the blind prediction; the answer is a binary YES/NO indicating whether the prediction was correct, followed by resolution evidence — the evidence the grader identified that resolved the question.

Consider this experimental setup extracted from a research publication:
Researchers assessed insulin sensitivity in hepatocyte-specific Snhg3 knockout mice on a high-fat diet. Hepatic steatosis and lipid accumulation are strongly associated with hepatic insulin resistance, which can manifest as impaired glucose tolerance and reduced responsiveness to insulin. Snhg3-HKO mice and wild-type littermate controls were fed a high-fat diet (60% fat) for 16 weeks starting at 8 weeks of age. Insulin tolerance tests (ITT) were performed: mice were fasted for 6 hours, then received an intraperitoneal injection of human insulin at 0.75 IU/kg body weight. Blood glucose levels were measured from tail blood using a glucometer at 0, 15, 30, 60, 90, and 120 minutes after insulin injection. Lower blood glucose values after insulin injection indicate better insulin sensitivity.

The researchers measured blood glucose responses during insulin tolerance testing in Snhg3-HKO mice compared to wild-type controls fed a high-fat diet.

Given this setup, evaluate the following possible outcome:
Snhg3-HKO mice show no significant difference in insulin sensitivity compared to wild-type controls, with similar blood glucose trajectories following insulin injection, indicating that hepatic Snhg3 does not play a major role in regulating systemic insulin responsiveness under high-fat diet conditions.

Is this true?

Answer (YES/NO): NO